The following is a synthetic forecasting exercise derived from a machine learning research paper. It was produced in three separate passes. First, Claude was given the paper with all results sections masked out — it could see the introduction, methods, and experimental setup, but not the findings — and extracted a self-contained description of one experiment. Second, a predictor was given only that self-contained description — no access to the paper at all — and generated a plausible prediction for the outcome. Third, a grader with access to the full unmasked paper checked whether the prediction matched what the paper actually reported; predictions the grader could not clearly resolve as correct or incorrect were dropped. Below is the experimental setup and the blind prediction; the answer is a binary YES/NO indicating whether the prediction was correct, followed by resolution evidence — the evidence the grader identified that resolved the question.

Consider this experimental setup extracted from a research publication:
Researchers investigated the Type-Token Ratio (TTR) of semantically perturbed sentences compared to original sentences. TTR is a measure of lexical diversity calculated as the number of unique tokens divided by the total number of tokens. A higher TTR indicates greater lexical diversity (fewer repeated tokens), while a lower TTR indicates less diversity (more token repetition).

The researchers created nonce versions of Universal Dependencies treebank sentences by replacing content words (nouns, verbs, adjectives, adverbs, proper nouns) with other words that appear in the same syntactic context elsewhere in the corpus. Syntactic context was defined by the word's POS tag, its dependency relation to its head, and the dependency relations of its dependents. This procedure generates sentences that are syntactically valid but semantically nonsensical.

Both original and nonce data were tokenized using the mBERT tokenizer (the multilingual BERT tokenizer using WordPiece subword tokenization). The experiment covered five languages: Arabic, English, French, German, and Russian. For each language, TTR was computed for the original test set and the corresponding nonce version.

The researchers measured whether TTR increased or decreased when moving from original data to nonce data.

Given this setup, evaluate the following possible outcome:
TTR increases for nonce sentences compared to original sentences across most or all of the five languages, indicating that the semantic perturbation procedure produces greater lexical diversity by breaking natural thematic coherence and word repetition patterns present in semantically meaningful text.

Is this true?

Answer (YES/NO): NO